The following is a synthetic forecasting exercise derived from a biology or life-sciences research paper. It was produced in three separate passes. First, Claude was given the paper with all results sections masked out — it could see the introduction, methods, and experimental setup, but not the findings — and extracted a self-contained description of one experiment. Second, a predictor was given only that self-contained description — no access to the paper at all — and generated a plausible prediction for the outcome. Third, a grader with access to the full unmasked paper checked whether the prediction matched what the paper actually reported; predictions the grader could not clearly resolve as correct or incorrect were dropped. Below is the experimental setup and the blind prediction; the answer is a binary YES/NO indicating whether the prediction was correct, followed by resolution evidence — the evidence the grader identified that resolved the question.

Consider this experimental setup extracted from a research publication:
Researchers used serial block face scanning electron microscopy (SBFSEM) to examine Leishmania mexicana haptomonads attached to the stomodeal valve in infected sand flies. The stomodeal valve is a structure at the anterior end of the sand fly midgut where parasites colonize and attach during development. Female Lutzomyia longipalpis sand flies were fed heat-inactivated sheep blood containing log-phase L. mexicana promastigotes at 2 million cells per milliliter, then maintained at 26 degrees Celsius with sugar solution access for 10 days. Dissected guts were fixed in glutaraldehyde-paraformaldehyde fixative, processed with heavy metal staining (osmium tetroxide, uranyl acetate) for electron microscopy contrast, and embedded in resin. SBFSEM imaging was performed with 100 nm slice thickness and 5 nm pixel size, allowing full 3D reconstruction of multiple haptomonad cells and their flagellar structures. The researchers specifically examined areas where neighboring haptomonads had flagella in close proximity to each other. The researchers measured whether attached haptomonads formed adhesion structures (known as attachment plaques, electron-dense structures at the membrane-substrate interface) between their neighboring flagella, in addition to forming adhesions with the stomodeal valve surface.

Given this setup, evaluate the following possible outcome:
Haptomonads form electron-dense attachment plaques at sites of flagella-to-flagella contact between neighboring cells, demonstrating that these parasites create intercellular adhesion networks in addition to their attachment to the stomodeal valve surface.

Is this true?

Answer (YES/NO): NO